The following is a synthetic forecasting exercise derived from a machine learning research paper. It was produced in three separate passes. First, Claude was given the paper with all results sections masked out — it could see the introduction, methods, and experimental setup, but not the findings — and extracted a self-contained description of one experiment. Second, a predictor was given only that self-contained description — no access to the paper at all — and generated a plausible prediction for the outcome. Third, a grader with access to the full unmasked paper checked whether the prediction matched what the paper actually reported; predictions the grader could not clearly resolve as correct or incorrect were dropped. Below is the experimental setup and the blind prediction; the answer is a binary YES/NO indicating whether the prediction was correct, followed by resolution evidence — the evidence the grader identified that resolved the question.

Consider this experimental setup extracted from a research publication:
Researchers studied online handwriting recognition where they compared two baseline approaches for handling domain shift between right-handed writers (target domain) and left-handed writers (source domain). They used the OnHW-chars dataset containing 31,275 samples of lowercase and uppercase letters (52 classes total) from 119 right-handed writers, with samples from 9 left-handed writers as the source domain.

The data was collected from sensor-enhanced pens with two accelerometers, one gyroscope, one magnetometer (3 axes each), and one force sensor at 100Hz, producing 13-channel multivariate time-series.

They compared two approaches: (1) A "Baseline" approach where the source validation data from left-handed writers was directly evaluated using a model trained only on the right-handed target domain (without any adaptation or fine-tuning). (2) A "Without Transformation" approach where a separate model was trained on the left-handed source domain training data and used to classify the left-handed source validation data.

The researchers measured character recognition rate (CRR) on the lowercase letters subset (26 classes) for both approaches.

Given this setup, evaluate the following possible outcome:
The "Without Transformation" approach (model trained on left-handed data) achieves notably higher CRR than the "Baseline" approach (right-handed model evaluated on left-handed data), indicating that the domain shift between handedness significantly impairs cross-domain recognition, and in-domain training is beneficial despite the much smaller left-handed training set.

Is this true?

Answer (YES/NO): NO